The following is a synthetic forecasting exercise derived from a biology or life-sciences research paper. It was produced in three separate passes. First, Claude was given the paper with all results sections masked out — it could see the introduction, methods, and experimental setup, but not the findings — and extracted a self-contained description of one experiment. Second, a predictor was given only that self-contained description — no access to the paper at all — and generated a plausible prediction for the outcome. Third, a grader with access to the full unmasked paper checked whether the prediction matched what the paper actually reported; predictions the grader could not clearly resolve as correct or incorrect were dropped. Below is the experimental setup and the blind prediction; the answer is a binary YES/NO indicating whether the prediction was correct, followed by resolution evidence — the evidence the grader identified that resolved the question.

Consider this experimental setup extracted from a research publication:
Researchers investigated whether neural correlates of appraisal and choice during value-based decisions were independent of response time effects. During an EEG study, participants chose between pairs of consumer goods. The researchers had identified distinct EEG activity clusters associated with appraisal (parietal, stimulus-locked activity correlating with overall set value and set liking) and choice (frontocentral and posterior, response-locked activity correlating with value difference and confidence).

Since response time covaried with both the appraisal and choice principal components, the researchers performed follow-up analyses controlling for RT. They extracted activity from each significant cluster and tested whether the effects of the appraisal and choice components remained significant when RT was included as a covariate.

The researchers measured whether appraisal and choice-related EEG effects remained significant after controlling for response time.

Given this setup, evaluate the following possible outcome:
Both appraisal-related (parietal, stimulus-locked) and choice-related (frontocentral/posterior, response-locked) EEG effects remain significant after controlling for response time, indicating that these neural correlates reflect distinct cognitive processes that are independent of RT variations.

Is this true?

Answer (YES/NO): YES